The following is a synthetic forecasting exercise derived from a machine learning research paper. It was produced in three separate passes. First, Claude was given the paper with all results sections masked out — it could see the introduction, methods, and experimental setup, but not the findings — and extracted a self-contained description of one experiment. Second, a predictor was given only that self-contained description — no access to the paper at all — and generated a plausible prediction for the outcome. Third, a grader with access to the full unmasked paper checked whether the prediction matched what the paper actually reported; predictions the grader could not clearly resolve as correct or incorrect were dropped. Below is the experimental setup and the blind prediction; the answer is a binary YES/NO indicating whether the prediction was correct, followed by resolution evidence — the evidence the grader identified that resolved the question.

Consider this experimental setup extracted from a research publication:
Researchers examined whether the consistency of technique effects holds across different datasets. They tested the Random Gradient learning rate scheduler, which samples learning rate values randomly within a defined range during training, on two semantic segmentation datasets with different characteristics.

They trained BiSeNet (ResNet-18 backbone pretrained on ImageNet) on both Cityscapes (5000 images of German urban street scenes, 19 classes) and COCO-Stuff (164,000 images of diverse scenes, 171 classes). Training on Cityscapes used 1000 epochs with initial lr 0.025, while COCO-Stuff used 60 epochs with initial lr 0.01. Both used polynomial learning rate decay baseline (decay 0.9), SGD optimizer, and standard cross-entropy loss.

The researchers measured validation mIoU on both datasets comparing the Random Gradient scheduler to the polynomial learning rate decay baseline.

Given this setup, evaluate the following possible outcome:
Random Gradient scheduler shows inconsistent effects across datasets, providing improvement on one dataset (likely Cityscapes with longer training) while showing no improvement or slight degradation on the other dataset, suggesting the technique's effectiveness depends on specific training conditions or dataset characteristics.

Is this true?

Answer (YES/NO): NO